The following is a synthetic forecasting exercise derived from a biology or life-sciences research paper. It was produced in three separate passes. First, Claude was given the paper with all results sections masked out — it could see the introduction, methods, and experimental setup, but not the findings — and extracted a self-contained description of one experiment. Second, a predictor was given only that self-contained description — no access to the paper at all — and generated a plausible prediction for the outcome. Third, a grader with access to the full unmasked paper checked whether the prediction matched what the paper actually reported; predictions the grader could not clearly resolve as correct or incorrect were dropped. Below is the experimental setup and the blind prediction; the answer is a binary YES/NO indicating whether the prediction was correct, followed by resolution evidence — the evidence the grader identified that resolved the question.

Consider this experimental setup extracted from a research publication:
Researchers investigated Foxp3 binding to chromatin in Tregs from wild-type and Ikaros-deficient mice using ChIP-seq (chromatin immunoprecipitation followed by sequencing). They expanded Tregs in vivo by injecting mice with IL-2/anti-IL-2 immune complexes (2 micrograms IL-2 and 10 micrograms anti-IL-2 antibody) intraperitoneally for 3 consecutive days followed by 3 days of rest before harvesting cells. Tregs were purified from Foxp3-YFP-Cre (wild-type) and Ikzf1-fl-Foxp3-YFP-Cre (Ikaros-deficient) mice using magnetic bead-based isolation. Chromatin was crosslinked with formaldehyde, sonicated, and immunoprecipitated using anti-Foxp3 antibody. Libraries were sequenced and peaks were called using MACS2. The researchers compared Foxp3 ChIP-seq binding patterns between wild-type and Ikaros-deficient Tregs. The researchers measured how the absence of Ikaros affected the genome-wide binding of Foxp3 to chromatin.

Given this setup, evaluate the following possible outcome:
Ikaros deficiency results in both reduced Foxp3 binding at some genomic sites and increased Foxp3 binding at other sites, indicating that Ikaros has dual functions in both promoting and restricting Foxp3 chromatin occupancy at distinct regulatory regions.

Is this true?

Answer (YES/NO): NO